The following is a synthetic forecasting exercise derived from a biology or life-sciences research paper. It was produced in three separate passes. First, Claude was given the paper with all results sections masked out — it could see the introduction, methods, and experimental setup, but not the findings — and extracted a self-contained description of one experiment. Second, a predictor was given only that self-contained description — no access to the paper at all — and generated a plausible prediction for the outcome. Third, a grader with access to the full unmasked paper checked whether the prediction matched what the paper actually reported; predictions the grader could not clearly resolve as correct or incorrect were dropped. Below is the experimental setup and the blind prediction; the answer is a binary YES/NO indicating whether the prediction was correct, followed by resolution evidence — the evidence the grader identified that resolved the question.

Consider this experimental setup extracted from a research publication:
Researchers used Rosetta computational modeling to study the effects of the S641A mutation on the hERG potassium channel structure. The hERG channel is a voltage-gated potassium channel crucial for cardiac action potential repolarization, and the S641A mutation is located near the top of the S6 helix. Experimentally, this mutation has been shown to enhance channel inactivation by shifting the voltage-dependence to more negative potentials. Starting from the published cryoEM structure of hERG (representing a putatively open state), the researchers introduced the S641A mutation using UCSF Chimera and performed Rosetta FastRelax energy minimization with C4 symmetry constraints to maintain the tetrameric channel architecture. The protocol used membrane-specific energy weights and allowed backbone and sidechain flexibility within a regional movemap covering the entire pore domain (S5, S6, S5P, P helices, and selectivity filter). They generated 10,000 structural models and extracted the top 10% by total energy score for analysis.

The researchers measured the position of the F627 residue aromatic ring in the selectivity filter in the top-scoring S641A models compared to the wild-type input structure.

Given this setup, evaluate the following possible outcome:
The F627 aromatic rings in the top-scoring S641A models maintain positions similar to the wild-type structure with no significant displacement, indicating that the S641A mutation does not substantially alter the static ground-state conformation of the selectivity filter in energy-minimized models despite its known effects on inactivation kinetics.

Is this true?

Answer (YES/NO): NO